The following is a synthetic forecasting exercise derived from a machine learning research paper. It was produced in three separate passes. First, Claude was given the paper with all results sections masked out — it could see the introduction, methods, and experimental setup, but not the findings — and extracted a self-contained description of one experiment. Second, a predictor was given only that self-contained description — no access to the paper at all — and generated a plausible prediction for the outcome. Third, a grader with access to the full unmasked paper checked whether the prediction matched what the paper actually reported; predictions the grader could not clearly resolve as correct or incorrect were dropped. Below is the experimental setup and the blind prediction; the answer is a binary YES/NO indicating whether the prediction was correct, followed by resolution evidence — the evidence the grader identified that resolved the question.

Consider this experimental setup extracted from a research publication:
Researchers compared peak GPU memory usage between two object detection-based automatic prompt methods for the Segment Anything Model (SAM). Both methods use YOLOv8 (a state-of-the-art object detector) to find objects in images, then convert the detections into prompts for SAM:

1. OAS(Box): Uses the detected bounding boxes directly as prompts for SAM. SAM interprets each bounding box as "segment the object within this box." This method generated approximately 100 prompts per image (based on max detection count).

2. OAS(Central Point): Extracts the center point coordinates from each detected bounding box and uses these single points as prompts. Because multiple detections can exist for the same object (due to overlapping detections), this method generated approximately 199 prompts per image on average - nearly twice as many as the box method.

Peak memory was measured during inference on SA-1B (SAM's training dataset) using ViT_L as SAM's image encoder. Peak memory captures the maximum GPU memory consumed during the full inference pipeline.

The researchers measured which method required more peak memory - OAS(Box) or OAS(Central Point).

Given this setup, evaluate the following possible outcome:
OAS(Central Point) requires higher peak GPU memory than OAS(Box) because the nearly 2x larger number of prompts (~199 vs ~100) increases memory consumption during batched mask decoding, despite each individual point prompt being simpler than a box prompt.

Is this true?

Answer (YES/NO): YES